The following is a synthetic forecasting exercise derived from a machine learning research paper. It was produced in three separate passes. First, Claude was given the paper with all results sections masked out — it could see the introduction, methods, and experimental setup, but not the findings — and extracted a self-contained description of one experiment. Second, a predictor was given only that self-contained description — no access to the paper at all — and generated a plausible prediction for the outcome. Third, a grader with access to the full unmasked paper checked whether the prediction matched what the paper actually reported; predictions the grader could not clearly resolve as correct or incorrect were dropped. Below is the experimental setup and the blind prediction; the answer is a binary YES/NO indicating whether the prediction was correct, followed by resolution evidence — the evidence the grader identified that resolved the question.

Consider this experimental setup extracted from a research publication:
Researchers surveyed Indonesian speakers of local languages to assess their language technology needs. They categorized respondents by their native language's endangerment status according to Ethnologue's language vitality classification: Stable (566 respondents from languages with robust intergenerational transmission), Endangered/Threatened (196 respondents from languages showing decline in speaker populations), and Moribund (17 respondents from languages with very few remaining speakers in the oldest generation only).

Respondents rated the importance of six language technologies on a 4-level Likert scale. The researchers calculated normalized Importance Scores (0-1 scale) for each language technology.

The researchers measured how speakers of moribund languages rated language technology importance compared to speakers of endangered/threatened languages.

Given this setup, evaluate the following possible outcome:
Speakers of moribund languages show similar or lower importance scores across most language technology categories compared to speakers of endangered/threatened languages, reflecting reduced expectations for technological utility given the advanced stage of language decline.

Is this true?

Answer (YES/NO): YES